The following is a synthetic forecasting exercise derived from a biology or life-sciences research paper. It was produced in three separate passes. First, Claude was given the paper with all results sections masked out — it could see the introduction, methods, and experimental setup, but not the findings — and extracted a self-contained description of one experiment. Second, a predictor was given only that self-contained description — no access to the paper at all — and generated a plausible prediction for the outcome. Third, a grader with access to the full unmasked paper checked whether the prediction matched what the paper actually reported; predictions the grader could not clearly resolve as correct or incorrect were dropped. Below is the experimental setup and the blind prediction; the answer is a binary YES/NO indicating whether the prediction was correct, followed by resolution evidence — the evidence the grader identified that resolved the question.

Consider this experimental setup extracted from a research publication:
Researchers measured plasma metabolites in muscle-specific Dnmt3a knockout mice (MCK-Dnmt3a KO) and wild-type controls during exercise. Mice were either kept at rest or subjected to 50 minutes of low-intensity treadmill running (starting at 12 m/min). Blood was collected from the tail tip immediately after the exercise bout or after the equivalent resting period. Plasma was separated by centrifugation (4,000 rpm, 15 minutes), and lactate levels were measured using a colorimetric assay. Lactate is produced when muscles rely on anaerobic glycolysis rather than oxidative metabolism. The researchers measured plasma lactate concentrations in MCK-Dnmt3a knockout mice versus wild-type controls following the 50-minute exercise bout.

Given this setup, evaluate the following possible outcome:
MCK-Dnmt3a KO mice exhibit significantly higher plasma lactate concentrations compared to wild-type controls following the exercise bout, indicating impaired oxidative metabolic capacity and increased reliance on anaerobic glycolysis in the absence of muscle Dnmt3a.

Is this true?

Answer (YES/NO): YES